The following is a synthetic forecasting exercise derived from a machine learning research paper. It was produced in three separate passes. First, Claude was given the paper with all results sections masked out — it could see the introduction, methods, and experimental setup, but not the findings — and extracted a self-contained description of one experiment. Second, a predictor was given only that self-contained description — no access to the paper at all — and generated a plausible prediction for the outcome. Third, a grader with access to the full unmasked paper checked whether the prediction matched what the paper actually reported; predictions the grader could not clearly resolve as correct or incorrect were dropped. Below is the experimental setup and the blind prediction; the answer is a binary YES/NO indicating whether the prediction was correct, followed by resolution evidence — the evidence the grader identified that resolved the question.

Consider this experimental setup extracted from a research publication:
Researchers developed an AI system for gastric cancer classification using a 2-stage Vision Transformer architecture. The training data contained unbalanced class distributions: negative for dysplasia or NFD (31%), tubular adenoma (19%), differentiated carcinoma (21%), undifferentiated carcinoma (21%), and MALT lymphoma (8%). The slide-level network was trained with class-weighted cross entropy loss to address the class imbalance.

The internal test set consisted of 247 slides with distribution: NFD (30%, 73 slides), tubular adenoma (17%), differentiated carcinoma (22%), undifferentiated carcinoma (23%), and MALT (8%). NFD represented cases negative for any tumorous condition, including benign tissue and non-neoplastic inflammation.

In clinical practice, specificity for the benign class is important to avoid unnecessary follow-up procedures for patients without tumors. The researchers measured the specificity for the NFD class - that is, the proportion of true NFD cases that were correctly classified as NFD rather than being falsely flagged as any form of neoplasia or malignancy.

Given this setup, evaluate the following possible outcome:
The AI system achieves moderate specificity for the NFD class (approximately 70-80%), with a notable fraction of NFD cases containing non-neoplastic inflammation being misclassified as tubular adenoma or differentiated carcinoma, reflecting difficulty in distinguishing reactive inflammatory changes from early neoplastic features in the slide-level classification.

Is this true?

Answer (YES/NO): NO